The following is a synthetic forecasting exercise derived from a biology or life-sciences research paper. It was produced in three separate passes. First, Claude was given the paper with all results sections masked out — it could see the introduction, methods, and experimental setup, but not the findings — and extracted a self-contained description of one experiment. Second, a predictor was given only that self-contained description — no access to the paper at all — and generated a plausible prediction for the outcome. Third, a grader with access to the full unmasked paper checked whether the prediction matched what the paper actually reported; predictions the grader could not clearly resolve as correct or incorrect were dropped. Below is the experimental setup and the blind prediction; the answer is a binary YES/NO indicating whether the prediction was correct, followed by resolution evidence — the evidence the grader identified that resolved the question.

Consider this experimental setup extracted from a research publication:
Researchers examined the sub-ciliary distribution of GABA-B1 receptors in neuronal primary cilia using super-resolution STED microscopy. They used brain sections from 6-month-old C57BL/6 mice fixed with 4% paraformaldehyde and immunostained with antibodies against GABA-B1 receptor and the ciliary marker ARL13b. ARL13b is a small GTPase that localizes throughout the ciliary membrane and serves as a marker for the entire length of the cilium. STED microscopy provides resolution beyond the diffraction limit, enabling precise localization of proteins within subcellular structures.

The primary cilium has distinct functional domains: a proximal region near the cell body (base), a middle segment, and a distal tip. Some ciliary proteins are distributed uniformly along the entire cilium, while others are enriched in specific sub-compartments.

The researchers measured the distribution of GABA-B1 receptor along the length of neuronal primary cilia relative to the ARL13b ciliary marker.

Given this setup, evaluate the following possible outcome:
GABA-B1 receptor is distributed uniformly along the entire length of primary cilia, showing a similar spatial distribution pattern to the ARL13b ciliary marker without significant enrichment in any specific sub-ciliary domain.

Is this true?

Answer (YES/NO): NO